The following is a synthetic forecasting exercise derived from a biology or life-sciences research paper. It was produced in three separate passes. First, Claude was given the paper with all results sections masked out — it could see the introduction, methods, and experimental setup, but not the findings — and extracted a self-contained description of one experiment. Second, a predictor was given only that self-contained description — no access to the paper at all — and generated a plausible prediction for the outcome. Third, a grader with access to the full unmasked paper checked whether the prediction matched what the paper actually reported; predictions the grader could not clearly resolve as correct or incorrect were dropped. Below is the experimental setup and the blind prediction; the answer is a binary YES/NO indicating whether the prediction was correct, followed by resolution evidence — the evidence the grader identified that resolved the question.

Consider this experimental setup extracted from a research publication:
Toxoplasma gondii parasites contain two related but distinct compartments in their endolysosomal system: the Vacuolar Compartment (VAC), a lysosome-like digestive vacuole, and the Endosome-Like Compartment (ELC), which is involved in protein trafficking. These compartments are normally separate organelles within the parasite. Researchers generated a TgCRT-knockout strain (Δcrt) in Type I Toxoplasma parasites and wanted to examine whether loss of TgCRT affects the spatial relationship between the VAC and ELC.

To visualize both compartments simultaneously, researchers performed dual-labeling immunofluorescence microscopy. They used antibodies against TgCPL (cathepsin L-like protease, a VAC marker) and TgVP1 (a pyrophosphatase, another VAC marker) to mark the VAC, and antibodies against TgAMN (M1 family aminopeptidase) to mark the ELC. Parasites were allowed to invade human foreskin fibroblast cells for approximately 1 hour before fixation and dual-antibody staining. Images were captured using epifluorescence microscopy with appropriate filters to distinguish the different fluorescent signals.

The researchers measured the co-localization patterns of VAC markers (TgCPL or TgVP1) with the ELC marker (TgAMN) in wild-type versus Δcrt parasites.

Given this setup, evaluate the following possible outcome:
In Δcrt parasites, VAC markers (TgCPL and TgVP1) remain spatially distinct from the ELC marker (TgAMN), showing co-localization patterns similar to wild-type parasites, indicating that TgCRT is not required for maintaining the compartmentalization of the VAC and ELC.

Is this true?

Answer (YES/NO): NO